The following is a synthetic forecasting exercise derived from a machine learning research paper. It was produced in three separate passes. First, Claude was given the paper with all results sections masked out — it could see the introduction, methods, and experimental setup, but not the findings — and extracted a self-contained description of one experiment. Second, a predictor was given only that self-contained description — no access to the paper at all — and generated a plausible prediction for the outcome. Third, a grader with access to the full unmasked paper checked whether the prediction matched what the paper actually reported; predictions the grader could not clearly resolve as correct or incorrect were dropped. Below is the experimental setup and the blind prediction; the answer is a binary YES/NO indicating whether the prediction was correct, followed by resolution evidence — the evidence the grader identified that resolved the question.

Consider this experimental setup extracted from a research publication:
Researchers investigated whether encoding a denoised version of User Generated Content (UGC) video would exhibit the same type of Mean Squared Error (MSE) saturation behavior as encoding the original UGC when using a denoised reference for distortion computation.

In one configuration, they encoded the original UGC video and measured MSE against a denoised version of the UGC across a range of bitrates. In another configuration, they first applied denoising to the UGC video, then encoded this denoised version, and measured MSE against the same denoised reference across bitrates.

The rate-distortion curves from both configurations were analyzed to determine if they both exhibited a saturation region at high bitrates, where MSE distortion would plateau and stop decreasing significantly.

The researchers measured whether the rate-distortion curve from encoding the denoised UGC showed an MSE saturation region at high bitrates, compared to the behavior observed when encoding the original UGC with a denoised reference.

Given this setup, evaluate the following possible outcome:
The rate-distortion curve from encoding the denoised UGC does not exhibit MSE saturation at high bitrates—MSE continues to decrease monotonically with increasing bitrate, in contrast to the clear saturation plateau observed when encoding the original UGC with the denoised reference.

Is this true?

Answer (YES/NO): YES